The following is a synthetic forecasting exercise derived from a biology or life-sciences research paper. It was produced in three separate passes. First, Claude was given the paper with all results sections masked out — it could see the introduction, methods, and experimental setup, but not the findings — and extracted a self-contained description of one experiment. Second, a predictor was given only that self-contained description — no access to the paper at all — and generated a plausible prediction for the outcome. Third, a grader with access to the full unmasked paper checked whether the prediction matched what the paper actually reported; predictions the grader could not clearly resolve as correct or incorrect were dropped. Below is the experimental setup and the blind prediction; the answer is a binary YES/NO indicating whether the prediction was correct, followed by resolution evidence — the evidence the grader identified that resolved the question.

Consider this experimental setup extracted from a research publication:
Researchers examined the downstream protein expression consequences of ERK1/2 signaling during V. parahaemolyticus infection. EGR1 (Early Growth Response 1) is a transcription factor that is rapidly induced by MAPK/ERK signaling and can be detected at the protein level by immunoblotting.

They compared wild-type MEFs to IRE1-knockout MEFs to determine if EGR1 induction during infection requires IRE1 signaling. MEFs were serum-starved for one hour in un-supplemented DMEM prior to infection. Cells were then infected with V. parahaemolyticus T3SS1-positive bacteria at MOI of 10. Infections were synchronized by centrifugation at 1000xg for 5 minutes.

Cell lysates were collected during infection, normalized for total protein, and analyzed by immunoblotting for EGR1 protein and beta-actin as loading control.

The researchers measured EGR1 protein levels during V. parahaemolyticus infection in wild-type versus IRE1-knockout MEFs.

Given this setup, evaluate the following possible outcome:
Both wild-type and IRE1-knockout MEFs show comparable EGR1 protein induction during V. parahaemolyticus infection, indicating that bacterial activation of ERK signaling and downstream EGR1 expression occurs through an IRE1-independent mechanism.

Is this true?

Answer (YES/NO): NO